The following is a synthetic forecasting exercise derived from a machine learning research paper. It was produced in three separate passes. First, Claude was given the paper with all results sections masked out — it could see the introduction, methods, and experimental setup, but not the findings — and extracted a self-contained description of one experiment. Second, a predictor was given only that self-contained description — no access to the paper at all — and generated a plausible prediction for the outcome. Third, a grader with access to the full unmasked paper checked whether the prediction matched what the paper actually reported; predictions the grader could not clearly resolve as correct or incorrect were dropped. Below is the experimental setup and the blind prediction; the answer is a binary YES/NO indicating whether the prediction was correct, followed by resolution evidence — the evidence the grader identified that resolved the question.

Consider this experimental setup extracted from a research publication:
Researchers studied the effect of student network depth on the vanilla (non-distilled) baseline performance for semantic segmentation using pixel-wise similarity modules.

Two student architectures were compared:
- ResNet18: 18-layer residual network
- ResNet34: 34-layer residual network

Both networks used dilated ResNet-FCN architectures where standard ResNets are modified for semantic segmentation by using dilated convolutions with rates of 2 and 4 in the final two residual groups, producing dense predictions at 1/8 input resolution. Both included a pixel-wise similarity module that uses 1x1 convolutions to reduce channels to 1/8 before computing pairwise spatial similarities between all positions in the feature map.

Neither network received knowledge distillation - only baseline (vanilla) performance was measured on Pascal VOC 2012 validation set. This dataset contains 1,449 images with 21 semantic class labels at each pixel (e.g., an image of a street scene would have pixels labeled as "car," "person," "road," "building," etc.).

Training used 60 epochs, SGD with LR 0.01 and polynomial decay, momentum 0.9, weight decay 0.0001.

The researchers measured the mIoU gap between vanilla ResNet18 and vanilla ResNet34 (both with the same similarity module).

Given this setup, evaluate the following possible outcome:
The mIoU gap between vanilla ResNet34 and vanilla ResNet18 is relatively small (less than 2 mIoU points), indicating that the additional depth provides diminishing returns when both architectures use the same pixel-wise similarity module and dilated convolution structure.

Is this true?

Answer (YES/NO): NO